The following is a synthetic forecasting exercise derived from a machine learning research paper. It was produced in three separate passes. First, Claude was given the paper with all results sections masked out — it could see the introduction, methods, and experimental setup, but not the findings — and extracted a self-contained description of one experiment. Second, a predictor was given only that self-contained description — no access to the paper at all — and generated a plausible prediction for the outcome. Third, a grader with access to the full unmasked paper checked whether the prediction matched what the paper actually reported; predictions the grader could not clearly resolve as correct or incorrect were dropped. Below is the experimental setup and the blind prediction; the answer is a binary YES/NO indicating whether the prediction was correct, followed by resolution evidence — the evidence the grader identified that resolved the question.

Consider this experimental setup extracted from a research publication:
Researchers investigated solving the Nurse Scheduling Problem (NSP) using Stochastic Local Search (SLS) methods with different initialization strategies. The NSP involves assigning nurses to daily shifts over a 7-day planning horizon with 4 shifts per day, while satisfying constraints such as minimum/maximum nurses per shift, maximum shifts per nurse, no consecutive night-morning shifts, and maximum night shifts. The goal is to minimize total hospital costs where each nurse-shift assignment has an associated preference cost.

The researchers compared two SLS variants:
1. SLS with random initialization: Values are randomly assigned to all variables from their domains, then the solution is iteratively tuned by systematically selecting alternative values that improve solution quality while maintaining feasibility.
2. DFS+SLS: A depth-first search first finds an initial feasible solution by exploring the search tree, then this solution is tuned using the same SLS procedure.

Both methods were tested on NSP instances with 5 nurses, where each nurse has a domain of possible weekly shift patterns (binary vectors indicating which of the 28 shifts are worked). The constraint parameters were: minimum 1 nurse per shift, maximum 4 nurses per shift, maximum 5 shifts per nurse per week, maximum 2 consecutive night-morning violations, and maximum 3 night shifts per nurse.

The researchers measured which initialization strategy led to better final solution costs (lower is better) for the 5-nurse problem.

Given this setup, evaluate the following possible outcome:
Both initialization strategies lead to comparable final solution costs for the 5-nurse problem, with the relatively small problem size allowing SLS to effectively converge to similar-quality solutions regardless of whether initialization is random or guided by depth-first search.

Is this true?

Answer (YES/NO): NO